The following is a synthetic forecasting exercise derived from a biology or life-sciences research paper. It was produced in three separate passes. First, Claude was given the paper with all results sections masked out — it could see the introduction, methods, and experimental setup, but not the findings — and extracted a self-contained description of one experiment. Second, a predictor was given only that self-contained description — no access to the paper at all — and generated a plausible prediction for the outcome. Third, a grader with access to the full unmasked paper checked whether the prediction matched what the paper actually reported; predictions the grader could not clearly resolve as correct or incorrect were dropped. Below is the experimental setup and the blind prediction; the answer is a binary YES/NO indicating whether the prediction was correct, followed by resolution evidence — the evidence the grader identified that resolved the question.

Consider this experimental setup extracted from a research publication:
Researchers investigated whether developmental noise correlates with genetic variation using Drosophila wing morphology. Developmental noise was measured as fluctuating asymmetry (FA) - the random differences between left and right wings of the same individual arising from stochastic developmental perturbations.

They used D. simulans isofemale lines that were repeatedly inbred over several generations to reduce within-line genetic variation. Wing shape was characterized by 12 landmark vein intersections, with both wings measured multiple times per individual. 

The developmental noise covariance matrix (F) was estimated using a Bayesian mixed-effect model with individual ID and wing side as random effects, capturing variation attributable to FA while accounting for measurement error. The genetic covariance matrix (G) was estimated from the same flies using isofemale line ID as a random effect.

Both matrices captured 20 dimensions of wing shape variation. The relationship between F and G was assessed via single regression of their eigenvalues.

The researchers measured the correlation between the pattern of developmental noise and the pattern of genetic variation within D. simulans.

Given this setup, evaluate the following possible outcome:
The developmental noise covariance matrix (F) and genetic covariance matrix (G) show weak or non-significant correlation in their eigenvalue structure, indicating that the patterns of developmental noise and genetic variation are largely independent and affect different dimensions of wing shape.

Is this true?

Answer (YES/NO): NO